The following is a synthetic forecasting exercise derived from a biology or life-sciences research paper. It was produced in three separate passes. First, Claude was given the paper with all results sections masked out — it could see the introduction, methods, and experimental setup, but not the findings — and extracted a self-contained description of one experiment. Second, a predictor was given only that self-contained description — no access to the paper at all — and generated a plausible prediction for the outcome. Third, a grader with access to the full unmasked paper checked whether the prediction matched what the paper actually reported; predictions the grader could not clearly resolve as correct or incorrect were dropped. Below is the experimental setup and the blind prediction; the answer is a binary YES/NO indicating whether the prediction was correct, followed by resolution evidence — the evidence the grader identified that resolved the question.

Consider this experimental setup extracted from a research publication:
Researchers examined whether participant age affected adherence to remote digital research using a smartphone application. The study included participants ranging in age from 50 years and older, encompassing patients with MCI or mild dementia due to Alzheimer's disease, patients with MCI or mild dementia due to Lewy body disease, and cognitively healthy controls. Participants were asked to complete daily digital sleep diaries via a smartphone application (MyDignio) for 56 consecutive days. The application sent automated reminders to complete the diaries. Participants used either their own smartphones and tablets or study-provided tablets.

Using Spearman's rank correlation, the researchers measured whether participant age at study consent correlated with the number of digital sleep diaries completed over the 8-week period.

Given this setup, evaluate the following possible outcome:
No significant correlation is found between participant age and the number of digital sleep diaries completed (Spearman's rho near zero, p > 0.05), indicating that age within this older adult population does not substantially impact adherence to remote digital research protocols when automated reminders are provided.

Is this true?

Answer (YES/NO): YES